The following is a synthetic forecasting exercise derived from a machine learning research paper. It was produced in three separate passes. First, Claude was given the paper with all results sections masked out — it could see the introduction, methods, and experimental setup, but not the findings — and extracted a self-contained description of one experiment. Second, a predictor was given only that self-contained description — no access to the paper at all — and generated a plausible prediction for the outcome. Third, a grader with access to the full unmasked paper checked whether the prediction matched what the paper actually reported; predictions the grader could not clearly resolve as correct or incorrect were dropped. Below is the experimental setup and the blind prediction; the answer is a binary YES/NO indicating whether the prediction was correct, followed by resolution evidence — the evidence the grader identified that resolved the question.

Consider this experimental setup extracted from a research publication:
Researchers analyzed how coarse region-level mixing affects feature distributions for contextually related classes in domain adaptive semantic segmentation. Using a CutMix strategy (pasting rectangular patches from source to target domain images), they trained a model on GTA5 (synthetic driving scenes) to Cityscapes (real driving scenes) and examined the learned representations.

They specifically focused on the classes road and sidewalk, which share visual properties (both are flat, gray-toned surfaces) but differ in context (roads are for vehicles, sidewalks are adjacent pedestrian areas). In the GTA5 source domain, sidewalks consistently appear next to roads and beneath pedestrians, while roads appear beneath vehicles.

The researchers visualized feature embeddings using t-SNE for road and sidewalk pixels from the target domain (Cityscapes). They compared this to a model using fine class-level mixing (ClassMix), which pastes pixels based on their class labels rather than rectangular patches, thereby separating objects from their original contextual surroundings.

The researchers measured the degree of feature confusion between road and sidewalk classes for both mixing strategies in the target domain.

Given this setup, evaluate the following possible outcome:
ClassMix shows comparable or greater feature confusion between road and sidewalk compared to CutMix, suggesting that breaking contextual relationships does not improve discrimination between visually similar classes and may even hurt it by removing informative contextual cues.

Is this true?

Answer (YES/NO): NO